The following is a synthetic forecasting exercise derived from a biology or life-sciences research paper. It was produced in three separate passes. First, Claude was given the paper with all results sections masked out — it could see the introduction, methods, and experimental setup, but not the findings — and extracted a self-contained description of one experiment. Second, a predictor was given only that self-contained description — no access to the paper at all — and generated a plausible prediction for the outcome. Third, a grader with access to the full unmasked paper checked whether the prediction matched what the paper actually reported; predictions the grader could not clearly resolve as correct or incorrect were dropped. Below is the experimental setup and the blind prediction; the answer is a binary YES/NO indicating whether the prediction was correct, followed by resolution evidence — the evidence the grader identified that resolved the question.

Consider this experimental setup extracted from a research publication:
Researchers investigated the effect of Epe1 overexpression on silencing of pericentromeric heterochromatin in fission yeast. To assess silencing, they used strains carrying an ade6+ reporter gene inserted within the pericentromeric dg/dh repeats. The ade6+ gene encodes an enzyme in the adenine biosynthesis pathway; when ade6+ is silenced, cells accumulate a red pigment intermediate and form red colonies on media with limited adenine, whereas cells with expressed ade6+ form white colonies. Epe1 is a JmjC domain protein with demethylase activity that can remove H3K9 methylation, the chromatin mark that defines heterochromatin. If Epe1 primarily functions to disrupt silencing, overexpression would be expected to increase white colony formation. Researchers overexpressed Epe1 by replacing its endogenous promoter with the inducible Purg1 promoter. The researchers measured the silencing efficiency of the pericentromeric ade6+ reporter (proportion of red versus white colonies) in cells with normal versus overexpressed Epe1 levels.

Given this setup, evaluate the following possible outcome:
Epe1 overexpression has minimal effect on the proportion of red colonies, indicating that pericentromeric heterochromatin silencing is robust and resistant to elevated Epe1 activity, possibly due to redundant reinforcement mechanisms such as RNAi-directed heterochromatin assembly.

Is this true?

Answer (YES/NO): NO